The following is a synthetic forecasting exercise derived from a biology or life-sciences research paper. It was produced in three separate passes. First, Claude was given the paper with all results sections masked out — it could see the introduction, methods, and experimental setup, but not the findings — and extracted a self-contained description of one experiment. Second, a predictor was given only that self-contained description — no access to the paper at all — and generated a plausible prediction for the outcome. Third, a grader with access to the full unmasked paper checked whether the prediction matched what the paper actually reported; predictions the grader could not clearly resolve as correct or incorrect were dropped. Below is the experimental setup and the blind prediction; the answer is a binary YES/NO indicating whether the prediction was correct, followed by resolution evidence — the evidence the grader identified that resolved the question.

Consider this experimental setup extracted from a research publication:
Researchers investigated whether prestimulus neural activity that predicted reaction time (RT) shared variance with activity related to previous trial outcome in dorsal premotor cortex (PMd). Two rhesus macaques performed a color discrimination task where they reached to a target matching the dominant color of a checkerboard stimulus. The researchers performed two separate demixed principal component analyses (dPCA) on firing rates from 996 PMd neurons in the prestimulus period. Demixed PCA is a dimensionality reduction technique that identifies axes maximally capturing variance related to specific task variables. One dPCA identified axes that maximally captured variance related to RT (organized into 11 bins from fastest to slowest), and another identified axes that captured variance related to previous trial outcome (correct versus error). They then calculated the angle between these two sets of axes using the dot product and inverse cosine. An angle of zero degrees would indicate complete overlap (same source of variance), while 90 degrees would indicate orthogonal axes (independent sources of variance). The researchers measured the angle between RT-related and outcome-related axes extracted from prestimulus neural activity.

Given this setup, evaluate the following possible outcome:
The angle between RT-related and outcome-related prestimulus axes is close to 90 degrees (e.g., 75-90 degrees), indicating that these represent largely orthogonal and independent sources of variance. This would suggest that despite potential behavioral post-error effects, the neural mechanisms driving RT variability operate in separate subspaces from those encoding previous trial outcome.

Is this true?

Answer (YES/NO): NO